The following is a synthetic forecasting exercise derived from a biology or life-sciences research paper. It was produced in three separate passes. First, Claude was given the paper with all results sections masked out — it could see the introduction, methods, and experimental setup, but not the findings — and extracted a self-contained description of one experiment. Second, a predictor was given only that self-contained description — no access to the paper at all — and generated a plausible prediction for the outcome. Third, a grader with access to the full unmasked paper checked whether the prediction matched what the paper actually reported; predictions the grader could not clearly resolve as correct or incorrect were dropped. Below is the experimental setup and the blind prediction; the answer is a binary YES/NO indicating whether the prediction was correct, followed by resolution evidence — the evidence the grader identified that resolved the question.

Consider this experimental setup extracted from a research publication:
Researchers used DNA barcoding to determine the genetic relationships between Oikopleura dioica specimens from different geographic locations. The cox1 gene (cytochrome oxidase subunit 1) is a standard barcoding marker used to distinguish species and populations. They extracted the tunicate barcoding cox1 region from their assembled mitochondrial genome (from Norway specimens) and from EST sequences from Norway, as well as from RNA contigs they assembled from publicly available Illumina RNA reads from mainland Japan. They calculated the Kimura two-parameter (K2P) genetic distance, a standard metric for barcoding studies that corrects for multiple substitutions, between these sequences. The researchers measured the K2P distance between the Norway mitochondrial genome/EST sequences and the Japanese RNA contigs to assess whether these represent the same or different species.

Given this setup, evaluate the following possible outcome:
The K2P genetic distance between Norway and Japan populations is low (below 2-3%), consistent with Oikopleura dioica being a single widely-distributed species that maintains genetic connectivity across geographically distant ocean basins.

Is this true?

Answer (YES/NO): NO